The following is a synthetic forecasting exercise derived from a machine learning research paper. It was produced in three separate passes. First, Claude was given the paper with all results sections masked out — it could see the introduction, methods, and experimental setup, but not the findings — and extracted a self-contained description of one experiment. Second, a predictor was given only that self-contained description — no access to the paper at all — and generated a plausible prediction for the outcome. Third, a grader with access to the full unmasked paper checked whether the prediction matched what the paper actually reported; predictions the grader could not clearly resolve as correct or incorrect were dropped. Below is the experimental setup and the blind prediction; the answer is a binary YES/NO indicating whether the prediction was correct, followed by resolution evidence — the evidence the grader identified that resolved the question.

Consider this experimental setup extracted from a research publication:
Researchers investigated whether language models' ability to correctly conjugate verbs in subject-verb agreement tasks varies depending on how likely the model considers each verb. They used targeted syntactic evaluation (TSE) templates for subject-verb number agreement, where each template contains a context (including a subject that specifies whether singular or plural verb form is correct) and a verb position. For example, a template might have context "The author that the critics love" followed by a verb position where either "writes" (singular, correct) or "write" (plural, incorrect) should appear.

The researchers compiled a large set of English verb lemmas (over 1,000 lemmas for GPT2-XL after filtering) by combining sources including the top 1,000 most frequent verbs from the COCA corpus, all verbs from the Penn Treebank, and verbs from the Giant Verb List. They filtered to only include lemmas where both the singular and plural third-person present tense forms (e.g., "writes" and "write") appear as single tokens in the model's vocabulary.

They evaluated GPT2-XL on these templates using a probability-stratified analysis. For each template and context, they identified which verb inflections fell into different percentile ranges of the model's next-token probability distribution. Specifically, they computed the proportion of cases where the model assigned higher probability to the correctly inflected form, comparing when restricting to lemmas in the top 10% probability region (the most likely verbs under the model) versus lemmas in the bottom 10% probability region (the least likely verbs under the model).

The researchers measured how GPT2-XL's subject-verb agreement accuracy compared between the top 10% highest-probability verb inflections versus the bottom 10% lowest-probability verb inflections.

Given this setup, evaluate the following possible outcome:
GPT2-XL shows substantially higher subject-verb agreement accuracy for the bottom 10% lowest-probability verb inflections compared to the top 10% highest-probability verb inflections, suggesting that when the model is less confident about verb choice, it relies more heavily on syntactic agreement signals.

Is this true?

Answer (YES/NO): NO